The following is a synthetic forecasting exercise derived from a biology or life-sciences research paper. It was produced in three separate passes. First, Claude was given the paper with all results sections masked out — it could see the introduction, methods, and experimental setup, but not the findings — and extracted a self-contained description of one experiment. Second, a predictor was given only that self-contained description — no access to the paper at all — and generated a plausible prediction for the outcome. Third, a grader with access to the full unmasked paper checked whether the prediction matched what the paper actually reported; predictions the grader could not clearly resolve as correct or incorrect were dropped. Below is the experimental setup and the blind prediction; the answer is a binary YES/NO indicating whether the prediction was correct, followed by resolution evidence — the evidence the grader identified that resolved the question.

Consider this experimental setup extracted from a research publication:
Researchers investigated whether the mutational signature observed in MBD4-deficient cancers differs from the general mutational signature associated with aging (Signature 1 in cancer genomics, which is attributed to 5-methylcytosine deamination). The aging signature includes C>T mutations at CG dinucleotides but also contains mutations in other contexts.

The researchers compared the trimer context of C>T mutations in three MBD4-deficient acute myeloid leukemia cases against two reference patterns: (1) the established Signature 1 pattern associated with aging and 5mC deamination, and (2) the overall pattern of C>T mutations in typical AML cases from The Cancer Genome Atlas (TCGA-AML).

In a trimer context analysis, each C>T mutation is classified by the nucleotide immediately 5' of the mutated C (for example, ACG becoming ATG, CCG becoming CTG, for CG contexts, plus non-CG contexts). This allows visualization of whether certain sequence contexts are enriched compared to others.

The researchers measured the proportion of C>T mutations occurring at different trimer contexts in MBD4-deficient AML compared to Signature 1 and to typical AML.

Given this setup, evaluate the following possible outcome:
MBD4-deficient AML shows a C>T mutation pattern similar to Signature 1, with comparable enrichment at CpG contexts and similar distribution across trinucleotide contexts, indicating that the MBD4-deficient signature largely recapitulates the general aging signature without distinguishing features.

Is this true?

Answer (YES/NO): NO